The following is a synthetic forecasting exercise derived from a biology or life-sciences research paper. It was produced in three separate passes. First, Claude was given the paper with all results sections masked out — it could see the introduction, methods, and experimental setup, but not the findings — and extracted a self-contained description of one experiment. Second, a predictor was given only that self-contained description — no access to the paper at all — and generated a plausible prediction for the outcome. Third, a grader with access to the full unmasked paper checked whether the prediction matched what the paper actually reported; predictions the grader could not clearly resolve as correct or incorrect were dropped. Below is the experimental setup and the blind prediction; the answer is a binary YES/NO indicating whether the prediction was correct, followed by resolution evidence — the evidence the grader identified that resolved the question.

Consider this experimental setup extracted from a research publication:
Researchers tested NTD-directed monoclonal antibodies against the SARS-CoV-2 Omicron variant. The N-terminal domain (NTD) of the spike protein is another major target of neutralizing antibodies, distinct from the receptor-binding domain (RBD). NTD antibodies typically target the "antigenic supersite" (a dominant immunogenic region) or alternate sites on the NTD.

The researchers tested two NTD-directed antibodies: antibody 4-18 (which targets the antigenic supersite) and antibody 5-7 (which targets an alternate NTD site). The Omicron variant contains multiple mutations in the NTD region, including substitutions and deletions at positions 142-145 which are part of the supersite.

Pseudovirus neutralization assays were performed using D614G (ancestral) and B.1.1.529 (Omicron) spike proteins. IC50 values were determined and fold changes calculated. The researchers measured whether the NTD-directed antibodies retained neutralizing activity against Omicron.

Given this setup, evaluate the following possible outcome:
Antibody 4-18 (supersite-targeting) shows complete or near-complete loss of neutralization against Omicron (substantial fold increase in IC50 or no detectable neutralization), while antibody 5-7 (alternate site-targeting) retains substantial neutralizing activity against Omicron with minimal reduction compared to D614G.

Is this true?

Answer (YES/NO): NO